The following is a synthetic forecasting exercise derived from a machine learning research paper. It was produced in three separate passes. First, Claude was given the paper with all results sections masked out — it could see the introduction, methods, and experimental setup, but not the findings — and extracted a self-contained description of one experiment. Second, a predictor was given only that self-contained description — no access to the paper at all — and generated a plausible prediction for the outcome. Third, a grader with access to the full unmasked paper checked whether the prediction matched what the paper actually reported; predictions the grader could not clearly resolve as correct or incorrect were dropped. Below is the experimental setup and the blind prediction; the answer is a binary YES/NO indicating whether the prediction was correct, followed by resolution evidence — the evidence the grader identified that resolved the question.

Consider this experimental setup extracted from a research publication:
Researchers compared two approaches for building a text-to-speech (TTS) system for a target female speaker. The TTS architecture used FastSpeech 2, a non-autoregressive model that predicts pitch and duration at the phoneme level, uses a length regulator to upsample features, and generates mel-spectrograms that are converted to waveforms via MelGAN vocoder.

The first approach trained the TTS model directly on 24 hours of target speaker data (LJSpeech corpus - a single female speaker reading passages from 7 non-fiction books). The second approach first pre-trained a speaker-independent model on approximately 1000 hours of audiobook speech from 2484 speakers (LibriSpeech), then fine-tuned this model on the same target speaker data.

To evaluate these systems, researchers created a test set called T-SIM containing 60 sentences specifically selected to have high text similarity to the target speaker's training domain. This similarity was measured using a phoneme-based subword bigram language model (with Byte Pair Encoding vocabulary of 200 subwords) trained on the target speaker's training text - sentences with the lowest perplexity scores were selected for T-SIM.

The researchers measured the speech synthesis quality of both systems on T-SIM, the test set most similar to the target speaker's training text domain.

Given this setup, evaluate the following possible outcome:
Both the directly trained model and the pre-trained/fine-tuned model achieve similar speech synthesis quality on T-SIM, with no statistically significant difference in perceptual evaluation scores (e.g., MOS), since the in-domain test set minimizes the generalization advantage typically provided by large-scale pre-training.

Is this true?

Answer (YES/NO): YES